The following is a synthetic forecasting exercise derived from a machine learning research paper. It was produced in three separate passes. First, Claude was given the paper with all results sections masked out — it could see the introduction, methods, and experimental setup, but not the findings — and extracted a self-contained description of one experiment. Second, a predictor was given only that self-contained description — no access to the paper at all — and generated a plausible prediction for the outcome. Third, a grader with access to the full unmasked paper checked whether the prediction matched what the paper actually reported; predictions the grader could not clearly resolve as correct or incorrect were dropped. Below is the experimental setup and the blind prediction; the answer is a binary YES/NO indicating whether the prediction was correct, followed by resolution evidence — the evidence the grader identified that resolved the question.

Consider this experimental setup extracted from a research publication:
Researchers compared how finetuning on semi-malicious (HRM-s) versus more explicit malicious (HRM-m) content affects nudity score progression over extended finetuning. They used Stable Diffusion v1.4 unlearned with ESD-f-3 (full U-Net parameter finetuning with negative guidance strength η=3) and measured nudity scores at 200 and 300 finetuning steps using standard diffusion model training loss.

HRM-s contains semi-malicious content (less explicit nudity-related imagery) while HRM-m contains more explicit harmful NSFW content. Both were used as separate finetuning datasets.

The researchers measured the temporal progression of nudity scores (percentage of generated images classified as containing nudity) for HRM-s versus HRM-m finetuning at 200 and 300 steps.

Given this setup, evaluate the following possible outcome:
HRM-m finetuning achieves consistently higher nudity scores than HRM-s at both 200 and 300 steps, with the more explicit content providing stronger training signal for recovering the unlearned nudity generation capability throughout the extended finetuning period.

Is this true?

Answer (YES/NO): NO